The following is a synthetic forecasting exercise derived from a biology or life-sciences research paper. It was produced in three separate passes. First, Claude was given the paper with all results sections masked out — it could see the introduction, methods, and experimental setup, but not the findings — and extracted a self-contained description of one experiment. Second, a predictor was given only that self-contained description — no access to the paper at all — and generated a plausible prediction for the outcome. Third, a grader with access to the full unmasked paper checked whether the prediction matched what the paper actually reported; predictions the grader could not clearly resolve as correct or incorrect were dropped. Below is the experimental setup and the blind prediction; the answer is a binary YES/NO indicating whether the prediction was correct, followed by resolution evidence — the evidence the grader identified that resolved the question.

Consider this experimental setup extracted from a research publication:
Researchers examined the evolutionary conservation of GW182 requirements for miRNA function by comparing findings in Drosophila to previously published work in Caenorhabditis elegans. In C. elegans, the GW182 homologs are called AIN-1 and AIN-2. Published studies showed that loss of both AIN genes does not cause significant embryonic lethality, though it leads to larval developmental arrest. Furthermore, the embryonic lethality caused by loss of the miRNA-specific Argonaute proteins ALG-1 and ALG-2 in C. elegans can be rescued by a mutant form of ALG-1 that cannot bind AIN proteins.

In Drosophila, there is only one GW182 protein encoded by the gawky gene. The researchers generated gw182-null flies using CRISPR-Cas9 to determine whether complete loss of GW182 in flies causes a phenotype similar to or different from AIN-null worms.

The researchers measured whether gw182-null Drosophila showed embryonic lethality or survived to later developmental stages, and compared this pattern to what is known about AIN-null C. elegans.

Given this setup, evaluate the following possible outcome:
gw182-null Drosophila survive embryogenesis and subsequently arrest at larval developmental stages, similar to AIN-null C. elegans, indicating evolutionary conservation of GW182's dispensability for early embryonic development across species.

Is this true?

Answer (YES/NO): YES